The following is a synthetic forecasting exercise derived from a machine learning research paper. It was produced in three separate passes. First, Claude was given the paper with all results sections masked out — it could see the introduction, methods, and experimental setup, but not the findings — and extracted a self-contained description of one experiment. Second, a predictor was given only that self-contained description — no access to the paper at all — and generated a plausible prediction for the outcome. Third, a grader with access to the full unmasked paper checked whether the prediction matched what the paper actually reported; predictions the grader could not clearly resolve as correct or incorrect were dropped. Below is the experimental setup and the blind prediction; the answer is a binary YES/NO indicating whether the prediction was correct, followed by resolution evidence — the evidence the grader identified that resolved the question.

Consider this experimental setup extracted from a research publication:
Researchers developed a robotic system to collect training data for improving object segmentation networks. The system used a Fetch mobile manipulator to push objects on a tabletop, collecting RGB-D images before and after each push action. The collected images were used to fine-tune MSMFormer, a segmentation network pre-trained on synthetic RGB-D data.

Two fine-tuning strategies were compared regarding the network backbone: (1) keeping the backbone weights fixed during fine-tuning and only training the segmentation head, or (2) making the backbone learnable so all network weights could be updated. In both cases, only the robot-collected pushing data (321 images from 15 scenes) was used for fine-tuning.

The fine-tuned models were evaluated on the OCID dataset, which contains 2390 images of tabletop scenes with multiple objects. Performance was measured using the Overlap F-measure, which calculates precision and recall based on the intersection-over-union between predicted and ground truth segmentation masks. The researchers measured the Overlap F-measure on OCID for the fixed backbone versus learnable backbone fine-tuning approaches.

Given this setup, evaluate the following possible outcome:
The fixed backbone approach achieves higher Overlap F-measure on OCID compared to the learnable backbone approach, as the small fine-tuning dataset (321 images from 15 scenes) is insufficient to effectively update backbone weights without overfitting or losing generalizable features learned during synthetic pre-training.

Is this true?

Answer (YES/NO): NO